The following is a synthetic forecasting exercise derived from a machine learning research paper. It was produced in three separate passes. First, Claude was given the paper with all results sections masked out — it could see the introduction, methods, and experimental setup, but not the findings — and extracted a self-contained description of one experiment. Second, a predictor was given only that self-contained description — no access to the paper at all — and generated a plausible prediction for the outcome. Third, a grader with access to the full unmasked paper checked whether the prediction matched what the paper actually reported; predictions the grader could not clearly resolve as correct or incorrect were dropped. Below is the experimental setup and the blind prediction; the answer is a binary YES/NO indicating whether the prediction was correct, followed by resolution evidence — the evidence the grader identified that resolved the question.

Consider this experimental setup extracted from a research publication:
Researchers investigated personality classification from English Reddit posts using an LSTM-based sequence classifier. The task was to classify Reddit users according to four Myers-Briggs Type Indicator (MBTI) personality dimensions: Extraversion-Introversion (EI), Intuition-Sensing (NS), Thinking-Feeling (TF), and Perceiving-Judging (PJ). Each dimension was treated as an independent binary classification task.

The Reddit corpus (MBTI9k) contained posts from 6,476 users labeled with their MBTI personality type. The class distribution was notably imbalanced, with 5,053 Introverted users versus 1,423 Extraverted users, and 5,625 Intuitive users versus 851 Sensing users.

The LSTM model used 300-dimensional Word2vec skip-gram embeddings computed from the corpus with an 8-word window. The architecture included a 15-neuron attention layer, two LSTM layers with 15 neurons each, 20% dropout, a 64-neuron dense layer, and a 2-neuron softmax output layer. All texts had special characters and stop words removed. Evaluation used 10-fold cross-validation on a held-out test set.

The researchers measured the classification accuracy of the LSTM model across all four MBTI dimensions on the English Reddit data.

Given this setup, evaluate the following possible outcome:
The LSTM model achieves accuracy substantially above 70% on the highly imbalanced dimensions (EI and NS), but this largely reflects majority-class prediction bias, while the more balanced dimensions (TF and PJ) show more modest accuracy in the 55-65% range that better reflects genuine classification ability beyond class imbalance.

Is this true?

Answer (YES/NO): NO